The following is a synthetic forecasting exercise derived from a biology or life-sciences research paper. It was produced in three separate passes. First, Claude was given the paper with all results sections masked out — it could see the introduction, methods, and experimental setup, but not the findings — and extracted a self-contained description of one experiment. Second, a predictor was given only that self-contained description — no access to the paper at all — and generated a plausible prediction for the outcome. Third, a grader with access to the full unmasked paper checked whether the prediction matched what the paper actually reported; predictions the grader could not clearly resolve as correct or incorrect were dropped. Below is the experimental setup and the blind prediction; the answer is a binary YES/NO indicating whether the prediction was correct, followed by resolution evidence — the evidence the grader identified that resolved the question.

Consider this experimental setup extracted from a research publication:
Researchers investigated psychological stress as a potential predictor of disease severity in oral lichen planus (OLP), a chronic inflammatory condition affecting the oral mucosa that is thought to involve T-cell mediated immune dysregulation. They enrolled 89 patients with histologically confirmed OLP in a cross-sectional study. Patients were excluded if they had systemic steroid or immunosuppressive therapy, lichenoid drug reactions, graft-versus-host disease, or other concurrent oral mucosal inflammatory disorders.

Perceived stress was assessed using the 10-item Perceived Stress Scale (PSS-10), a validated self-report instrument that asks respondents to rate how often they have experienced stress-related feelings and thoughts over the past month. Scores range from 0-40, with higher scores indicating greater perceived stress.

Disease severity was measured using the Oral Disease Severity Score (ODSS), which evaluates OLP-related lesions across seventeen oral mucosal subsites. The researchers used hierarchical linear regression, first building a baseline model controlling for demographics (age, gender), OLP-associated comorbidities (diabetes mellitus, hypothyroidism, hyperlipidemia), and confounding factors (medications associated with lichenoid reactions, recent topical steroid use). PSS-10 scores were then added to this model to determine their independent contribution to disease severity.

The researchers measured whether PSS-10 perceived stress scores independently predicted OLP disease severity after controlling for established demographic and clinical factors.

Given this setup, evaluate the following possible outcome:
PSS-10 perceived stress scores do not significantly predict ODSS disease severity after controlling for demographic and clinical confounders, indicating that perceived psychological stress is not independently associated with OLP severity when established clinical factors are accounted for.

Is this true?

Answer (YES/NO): YES